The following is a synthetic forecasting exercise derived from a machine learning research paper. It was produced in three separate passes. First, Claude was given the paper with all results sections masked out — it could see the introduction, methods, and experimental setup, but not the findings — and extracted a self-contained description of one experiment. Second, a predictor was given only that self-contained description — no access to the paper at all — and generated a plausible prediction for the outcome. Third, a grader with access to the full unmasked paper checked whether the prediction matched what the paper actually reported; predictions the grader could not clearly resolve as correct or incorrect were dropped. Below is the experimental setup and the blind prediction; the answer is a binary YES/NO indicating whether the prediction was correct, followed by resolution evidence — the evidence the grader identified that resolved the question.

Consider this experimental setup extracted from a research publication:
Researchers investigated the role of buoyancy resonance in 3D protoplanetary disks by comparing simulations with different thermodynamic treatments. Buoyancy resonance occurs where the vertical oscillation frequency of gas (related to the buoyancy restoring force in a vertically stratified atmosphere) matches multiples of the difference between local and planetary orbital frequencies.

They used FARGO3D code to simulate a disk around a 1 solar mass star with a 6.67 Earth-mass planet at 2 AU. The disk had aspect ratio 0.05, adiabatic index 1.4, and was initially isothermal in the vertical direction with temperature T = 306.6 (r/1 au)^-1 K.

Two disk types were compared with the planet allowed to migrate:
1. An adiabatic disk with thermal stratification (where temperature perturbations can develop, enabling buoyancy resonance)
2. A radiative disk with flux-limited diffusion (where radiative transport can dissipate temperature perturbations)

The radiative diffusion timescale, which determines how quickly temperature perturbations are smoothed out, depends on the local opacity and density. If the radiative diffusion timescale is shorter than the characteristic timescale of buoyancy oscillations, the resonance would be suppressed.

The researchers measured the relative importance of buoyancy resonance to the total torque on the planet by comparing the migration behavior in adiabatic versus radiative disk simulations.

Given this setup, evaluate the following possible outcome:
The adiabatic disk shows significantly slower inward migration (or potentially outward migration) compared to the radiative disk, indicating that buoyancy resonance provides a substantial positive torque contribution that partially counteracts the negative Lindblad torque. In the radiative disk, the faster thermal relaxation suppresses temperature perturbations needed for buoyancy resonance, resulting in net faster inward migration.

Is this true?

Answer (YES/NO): NO